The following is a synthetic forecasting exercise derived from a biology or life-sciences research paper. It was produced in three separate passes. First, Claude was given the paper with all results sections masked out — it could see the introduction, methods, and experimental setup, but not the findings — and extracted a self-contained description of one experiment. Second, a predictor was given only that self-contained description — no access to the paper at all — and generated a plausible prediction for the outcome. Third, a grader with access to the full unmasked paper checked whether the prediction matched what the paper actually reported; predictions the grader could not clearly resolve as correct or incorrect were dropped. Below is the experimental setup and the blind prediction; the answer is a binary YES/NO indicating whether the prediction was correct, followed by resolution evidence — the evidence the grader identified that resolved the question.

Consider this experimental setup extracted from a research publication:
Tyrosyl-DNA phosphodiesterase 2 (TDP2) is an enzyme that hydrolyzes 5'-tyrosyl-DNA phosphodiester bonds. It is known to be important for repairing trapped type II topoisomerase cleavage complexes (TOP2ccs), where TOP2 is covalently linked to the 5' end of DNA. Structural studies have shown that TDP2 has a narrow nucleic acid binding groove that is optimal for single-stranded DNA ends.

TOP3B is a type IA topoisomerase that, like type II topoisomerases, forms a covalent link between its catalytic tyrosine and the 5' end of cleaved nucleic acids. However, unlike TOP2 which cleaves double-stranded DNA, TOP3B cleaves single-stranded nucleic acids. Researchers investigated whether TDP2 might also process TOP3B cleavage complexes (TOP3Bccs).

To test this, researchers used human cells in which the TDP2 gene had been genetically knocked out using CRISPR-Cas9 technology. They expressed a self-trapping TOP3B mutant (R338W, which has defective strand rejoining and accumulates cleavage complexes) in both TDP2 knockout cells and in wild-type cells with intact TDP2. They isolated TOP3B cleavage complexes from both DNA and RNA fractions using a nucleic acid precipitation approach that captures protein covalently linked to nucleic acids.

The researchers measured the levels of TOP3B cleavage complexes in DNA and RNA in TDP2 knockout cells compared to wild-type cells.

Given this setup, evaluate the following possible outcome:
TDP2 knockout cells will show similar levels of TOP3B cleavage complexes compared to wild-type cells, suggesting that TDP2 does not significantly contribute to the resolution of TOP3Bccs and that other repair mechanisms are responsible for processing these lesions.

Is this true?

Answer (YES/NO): NO